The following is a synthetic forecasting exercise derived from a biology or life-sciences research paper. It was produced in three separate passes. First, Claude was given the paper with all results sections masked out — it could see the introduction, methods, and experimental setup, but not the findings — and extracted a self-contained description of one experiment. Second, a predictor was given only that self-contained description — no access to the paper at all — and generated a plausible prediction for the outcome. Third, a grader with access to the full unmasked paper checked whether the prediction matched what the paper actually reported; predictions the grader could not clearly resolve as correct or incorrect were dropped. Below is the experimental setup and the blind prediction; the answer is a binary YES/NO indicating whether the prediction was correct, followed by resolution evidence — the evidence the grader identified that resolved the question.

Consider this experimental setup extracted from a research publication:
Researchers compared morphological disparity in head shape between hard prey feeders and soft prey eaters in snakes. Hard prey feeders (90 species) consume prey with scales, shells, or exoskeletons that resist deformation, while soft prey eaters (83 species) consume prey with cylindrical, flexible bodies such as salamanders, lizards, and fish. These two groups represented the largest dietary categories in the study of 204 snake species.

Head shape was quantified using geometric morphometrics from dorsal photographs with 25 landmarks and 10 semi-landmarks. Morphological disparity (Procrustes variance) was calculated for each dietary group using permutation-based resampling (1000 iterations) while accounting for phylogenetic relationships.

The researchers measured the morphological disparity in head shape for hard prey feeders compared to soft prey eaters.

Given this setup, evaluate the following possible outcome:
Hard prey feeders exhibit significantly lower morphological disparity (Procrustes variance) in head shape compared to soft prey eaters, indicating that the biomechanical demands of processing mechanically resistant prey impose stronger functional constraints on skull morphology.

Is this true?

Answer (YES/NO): YES